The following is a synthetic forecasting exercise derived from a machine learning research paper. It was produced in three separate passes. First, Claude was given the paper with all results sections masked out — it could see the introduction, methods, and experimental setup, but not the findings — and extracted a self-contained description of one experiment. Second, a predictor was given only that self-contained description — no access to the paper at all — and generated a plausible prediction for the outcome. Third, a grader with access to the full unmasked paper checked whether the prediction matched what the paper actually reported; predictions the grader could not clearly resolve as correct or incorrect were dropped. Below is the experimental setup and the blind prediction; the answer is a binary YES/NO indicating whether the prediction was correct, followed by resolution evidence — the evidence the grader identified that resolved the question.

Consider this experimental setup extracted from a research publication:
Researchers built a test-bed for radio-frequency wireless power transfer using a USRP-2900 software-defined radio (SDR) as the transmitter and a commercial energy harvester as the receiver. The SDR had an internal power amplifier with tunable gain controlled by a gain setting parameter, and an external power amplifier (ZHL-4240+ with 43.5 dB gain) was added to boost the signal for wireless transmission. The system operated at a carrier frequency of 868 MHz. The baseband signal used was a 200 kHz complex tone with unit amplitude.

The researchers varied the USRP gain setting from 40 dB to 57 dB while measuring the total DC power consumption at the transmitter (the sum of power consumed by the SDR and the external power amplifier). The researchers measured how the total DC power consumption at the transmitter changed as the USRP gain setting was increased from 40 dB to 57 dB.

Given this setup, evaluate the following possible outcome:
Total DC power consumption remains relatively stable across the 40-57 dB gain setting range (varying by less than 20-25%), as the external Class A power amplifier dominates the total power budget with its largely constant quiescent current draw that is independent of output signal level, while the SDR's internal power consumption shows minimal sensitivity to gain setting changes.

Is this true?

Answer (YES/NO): YES